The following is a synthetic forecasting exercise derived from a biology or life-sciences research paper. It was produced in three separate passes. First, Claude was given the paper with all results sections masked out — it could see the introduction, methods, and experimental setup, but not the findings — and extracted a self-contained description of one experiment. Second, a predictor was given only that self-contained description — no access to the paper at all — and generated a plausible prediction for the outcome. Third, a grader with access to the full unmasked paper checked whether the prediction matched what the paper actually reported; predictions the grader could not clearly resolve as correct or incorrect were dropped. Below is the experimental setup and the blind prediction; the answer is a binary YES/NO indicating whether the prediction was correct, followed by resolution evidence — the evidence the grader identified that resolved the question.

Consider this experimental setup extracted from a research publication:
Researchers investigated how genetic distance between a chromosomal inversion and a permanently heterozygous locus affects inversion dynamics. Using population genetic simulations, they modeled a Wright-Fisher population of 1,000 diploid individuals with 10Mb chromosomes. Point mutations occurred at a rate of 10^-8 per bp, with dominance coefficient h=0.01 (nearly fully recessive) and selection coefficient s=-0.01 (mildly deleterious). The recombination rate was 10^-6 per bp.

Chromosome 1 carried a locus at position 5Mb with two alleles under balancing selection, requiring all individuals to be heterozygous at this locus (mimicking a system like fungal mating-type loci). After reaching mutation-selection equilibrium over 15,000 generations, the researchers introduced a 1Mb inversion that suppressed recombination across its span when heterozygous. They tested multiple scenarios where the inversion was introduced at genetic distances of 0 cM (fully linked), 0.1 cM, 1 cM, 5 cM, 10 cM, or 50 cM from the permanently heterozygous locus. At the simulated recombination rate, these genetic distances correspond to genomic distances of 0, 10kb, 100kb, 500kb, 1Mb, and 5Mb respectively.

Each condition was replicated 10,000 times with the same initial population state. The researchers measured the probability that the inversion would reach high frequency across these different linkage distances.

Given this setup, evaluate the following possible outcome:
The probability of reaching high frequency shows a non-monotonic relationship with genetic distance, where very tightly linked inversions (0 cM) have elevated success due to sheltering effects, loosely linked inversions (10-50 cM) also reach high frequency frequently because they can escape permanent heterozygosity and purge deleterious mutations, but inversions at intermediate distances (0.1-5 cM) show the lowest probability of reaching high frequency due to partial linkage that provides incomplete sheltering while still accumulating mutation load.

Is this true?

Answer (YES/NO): NO